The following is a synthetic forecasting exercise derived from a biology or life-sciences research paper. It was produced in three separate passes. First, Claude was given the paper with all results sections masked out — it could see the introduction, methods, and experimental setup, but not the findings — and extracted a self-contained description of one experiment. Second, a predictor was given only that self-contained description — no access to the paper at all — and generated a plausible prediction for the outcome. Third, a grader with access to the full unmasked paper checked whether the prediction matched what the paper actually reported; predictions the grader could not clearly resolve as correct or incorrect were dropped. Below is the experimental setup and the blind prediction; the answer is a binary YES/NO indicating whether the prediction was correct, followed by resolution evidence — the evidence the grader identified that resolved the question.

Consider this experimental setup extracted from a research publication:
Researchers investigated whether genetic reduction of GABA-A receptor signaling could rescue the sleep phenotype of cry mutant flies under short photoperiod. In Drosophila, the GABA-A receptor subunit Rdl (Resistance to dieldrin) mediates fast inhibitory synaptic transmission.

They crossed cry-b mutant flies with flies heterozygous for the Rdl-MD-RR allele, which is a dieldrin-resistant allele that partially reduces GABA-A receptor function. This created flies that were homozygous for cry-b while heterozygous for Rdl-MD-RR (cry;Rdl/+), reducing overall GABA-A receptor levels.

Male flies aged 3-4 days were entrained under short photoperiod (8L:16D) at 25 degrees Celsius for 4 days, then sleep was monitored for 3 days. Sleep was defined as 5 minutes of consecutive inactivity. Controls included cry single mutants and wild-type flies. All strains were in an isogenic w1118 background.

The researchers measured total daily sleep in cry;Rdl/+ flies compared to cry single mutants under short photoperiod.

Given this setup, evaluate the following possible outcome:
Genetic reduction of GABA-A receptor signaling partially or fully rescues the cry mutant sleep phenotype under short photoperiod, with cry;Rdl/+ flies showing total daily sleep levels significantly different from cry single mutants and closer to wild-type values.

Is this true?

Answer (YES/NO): YES